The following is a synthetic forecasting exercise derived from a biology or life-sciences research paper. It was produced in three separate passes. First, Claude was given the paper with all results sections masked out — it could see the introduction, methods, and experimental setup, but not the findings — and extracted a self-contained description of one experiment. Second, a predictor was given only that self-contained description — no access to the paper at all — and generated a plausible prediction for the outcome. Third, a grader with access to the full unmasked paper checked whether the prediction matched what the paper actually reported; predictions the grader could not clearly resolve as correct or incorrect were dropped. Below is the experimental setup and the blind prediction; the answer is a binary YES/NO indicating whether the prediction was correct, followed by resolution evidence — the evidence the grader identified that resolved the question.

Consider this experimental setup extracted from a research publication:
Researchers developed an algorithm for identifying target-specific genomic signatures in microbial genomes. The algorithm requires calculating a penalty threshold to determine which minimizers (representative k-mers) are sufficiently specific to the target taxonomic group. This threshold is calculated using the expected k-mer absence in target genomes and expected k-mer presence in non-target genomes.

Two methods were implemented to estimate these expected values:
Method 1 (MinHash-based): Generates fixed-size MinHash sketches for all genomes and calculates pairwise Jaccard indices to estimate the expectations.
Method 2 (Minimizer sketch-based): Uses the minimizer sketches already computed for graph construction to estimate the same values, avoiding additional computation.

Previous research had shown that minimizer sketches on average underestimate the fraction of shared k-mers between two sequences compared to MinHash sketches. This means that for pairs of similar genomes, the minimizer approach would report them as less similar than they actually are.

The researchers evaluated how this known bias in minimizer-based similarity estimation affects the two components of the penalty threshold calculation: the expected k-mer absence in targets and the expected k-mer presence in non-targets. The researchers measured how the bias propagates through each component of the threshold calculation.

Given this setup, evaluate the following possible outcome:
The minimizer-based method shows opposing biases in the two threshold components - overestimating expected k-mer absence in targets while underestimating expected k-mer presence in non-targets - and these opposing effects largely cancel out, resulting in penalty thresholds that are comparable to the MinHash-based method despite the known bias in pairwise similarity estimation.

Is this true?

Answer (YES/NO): YES